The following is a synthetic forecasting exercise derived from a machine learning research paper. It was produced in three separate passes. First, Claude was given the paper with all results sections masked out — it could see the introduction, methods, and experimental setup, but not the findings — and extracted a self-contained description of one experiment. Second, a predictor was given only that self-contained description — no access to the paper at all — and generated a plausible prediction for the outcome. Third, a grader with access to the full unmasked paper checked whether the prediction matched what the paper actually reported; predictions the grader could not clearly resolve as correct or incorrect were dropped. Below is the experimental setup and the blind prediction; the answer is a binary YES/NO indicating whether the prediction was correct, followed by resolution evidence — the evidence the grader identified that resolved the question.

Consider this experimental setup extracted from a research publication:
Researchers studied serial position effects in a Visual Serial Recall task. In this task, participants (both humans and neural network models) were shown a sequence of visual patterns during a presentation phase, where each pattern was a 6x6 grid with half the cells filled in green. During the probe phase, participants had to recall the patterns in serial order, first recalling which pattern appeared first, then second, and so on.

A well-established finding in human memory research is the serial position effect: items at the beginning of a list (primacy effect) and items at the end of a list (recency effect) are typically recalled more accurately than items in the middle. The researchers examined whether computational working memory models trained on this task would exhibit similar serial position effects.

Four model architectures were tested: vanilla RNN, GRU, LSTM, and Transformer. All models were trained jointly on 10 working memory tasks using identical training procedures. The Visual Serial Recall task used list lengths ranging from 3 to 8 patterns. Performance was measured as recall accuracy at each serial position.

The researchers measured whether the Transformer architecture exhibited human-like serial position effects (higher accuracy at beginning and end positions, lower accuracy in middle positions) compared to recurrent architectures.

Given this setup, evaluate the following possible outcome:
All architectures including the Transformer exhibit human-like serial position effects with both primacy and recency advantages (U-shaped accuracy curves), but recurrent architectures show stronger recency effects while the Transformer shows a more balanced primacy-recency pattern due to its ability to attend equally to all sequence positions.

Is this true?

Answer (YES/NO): NO